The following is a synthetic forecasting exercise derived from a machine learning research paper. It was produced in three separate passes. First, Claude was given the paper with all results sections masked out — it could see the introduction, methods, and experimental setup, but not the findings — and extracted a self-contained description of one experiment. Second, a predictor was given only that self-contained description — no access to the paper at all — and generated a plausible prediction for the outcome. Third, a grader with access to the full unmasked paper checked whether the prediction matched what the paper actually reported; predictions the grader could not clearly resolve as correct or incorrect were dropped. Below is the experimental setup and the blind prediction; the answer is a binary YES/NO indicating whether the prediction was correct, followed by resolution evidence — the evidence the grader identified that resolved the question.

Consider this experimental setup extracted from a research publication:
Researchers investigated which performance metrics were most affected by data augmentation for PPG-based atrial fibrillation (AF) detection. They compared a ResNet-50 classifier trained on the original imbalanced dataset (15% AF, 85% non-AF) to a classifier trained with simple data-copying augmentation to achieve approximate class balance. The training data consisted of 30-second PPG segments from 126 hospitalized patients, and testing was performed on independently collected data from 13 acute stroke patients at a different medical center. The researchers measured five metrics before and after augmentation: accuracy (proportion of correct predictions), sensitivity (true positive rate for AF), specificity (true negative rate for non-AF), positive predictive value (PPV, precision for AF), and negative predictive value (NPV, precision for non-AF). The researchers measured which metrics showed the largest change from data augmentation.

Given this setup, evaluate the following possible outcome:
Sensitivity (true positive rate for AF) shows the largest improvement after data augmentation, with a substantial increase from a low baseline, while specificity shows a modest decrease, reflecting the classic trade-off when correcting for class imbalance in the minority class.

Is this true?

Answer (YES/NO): YES